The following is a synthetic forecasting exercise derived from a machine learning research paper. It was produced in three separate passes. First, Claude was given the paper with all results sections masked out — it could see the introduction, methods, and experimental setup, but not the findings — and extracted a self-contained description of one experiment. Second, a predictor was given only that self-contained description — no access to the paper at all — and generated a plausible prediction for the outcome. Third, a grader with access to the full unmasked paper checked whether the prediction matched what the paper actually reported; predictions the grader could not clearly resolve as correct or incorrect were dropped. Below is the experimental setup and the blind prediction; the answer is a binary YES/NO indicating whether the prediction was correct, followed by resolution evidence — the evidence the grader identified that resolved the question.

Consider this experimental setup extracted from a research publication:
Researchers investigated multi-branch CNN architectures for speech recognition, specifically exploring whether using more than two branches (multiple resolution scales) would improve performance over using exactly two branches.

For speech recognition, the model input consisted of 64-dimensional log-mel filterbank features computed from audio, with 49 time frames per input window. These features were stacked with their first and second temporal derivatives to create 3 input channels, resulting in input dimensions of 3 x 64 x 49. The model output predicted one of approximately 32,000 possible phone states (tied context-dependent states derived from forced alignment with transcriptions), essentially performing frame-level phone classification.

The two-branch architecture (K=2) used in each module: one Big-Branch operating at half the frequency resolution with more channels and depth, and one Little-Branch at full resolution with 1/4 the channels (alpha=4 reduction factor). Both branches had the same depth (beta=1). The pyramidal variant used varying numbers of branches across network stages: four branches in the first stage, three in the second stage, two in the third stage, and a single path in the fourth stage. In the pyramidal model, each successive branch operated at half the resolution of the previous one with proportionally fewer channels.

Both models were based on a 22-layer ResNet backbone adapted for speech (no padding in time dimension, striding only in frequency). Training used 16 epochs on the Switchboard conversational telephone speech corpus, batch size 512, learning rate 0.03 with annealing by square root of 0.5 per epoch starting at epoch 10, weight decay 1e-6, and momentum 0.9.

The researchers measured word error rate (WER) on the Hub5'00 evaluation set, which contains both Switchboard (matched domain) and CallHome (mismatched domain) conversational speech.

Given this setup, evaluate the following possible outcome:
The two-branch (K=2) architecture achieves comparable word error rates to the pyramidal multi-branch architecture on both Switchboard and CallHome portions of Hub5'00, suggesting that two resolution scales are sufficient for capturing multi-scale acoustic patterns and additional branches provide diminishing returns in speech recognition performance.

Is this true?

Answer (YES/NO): YES